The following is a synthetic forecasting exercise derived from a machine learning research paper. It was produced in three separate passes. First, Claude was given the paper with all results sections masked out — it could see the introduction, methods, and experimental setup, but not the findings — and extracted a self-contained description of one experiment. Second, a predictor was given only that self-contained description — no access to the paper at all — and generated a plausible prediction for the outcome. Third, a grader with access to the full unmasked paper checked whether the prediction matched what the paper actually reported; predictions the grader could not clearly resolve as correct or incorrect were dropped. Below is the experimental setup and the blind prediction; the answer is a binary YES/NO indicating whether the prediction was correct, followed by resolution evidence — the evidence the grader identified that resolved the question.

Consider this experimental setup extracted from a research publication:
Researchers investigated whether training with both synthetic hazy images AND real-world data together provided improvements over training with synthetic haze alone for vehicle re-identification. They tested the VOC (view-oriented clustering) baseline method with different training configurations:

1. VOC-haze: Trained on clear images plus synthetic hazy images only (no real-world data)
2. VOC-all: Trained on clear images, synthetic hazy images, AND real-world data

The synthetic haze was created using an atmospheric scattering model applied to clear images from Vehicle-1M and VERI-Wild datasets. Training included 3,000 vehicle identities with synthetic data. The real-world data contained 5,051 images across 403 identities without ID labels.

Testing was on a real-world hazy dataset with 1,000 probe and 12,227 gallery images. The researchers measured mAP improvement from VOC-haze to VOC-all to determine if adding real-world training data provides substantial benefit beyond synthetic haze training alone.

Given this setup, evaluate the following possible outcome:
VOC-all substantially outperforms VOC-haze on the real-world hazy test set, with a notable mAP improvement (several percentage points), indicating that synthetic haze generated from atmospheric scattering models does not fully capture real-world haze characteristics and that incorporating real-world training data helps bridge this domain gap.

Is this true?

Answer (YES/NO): YES